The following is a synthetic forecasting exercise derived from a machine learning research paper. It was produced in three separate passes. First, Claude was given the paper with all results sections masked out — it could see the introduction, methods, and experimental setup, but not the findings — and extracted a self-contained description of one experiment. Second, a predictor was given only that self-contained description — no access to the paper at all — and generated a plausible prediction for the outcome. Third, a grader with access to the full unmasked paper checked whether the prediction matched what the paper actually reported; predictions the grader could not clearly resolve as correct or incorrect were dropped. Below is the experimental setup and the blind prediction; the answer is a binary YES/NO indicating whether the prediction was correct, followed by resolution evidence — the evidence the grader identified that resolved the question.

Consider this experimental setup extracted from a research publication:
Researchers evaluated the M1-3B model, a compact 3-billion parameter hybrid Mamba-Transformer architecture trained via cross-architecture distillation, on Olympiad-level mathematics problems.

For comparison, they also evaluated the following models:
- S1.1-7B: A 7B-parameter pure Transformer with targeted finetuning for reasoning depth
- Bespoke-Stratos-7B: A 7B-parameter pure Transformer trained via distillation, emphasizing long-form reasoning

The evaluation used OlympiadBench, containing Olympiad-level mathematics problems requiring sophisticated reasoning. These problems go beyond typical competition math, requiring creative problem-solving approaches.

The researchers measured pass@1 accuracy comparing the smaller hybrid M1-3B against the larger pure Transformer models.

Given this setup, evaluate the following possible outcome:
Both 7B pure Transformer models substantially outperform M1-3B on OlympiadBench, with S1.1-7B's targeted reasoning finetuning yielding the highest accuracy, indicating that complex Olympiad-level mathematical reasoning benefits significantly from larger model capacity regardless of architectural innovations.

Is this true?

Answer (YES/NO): NO